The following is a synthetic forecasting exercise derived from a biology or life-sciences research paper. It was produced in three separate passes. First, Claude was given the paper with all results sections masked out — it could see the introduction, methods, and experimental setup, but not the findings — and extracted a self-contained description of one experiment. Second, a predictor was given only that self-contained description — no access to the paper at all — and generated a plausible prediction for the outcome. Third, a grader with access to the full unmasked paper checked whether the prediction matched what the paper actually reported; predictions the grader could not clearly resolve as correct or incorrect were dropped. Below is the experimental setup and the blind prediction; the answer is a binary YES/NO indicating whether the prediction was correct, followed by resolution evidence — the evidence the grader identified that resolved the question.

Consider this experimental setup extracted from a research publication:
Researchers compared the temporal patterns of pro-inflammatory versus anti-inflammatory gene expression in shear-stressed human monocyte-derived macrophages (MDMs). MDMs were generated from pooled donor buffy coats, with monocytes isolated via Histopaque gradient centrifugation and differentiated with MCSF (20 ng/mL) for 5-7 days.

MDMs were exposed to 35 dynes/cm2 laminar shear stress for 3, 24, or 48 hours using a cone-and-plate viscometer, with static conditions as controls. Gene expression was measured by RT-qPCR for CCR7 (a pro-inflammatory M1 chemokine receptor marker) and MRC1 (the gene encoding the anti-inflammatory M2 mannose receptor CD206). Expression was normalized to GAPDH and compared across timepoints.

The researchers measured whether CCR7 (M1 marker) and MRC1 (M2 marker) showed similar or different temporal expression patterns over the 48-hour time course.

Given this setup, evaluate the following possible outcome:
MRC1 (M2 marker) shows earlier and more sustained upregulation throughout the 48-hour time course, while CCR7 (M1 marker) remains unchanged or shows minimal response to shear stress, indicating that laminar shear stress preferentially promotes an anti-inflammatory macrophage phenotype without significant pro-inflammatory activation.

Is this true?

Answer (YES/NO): NO